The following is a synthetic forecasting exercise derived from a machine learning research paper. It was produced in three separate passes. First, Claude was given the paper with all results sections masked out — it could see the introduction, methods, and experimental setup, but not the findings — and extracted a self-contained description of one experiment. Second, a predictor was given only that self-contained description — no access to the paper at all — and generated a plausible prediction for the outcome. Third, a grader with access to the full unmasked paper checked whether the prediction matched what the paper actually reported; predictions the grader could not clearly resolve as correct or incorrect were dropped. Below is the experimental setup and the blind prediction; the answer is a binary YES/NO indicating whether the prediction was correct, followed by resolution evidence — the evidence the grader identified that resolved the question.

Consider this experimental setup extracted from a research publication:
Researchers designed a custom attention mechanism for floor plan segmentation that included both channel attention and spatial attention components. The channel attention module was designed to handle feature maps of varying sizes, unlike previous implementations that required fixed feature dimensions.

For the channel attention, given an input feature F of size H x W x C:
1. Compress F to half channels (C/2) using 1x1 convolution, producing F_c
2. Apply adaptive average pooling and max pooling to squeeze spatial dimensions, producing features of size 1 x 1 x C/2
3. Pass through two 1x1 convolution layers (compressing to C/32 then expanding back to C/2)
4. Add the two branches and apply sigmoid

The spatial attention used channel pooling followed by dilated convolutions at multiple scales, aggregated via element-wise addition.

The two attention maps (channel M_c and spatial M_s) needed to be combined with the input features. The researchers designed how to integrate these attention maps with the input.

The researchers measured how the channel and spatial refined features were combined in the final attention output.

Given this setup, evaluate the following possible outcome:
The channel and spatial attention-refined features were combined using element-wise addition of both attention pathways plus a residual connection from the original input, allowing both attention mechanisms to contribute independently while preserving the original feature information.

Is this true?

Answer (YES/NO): NO